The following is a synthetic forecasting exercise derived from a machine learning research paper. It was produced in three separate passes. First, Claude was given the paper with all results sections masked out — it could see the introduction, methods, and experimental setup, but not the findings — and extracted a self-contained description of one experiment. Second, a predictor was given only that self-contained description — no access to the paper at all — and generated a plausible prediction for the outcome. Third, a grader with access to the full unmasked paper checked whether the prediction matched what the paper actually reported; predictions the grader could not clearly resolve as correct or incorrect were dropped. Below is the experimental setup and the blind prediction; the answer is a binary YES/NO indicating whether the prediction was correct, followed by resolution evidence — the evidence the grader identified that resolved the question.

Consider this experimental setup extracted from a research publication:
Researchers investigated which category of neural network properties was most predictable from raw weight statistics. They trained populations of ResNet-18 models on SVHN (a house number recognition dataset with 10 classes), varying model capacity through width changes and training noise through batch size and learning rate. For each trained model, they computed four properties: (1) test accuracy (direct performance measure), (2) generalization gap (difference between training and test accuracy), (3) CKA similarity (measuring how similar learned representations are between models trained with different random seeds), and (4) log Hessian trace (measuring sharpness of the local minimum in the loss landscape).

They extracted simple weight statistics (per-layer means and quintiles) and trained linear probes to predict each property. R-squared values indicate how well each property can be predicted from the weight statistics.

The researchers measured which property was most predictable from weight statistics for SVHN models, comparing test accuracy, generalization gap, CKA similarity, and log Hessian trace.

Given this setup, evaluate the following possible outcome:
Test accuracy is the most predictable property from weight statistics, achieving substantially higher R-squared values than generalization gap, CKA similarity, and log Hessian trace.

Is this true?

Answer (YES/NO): YES